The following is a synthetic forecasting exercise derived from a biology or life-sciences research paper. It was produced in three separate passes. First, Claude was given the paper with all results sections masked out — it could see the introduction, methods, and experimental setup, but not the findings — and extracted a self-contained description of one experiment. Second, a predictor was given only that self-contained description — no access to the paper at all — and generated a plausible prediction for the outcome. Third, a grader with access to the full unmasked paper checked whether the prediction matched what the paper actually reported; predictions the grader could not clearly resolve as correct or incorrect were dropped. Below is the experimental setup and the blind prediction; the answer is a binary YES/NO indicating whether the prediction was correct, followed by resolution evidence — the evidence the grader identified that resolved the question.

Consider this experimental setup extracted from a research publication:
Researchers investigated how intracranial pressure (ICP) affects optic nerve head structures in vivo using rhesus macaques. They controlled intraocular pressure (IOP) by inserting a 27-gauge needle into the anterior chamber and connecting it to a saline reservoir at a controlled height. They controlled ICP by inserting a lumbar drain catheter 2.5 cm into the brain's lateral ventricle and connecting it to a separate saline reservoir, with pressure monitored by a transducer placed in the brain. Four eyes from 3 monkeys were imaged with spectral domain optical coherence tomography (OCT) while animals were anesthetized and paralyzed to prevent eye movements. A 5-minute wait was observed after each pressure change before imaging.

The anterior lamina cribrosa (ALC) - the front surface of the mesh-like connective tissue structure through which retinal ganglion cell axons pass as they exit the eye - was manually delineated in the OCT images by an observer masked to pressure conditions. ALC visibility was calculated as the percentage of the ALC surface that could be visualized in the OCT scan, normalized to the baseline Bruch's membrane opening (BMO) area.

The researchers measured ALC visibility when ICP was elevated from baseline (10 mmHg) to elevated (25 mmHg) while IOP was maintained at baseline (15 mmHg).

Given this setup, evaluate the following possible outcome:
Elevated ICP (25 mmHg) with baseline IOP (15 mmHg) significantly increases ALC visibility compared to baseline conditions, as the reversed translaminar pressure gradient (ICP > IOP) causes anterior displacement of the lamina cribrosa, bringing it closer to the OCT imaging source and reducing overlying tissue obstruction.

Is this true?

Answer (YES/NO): NO